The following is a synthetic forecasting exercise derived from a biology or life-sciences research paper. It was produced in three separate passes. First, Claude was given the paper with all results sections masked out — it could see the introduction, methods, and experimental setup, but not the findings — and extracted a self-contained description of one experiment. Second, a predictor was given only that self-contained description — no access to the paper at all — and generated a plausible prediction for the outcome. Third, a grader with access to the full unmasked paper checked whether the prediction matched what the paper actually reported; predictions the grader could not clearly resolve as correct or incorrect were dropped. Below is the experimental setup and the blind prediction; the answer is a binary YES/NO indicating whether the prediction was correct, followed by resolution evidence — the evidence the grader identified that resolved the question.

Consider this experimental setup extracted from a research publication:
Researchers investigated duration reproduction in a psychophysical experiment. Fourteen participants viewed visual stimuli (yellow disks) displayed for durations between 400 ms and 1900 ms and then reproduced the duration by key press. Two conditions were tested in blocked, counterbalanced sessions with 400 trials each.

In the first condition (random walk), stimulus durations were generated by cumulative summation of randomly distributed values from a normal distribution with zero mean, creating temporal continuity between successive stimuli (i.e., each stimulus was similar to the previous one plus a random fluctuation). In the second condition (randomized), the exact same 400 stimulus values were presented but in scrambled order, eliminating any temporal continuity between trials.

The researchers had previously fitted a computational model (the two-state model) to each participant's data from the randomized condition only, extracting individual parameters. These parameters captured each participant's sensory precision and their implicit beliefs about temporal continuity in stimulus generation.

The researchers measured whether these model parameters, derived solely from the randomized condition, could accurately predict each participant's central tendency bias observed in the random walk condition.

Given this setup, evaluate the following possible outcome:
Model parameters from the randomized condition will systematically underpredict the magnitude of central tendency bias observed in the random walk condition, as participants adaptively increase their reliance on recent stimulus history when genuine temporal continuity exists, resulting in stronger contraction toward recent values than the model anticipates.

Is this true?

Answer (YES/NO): NO